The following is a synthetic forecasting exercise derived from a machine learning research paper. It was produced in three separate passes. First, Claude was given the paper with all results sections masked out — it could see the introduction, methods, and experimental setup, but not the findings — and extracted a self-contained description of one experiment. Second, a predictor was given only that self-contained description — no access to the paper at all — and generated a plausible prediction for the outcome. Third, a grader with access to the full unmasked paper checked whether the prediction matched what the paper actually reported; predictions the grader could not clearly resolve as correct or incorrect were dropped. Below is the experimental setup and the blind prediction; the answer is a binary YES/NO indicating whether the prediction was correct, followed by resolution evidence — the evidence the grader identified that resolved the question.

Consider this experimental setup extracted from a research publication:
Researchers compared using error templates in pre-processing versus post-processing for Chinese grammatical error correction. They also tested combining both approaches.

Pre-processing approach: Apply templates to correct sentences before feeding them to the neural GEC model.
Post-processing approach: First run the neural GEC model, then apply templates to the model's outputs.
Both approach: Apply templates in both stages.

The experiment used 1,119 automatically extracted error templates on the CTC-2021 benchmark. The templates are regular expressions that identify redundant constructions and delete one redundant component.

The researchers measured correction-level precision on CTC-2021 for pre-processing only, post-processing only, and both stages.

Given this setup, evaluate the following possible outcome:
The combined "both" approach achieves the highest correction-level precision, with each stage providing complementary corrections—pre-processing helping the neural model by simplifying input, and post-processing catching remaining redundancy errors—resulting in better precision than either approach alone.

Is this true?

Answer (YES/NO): NO